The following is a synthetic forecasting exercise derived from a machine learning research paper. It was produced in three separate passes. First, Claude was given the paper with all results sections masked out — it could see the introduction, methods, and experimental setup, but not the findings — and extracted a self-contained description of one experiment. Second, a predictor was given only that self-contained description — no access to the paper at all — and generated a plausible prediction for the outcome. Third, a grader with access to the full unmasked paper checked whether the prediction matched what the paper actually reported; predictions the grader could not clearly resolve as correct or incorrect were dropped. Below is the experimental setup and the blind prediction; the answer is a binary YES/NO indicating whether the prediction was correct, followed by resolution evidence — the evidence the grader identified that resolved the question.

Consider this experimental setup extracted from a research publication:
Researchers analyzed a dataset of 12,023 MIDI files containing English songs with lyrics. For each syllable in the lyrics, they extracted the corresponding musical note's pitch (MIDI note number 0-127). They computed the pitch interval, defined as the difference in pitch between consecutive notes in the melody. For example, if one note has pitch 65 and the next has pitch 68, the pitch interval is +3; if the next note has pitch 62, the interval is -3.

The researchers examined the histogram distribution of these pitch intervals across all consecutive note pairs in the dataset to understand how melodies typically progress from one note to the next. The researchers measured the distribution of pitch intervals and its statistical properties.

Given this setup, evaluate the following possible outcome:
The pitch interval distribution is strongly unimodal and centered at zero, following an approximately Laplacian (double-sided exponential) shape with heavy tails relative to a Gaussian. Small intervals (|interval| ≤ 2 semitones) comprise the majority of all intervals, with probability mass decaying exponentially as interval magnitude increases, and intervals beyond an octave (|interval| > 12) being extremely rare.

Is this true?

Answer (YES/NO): NO